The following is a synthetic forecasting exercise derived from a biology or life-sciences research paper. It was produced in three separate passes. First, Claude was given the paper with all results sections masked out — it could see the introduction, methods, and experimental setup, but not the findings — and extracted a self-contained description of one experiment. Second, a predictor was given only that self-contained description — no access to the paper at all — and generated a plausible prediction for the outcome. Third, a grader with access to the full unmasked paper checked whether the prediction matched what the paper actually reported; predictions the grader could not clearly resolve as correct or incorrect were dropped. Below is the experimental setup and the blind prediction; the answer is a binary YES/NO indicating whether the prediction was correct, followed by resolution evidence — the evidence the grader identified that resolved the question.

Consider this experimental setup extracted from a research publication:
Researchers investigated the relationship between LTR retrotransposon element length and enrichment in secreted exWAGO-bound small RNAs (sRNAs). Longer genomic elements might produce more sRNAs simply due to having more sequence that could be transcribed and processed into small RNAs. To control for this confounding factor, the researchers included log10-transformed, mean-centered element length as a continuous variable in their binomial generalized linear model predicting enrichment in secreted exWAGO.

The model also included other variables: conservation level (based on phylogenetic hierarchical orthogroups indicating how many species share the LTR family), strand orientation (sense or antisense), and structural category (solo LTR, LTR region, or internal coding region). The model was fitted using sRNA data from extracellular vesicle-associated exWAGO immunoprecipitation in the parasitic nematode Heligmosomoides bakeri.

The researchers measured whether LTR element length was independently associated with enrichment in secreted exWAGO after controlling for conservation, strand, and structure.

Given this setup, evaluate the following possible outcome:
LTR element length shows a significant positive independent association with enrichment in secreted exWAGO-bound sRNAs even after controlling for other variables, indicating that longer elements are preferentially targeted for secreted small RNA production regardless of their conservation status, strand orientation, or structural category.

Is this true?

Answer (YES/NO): NO